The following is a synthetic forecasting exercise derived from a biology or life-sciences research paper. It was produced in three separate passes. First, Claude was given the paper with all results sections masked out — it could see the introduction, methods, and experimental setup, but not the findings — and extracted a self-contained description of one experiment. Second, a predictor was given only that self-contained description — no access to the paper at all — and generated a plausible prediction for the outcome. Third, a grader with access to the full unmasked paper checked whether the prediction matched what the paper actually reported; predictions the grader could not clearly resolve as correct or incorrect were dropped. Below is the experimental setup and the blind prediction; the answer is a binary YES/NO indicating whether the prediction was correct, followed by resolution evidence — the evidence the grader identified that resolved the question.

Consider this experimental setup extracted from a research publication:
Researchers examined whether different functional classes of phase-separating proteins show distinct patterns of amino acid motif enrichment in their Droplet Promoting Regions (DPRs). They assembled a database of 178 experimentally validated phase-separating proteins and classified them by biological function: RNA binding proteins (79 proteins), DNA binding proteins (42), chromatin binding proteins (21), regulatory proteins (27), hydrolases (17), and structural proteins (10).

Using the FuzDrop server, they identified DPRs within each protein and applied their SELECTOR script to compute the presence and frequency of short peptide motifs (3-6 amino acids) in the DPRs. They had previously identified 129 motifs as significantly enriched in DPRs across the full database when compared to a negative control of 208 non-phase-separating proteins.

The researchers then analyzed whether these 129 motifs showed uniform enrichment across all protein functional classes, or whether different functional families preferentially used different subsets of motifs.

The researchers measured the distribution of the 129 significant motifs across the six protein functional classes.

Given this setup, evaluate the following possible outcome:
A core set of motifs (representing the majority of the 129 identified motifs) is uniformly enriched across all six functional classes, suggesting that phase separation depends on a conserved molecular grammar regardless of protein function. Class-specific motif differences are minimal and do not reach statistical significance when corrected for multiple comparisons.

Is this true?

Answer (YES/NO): NO